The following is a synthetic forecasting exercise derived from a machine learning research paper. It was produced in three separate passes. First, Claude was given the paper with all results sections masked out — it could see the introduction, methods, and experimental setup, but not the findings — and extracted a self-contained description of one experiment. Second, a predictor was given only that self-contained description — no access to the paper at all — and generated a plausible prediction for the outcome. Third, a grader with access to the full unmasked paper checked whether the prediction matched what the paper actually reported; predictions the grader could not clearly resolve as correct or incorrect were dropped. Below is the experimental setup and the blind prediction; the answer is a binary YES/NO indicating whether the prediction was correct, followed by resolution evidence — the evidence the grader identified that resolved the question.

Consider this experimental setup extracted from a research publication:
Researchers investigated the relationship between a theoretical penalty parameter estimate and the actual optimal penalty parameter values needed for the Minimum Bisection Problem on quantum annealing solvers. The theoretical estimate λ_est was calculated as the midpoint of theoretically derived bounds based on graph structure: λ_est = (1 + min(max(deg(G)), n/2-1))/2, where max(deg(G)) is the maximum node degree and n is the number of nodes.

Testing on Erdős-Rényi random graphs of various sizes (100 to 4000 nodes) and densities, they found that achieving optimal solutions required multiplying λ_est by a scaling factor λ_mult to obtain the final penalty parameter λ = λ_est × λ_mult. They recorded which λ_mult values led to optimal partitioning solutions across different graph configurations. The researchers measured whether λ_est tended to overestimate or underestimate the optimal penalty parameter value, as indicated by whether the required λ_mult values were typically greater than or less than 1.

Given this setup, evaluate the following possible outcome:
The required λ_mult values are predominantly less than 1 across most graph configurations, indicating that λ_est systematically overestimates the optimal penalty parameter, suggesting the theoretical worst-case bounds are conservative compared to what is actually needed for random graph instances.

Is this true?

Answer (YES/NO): YES